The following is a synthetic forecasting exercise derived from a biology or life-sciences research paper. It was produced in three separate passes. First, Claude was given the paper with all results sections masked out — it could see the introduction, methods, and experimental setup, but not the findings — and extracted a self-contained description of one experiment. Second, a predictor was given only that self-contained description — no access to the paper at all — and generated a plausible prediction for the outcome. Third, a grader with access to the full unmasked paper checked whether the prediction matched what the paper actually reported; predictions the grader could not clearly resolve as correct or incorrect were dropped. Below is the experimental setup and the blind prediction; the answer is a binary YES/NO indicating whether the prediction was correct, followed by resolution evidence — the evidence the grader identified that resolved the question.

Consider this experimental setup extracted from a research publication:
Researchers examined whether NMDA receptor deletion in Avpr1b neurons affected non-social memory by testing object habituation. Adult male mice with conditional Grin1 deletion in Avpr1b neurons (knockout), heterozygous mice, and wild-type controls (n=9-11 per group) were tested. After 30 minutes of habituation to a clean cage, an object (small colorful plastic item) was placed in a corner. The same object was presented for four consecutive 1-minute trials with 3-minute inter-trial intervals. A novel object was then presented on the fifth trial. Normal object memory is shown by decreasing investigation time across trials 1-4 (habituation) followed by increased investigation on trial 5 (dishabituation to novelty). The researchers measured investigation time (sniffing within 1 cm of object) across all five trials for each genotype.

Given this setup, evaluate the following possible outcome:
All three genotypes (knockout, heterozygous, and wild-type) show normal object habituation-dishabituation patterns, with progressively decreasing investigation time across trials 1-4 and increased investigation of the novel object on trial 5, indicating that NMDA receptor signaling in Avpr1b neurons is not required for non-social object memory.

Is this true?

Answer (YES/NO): YES